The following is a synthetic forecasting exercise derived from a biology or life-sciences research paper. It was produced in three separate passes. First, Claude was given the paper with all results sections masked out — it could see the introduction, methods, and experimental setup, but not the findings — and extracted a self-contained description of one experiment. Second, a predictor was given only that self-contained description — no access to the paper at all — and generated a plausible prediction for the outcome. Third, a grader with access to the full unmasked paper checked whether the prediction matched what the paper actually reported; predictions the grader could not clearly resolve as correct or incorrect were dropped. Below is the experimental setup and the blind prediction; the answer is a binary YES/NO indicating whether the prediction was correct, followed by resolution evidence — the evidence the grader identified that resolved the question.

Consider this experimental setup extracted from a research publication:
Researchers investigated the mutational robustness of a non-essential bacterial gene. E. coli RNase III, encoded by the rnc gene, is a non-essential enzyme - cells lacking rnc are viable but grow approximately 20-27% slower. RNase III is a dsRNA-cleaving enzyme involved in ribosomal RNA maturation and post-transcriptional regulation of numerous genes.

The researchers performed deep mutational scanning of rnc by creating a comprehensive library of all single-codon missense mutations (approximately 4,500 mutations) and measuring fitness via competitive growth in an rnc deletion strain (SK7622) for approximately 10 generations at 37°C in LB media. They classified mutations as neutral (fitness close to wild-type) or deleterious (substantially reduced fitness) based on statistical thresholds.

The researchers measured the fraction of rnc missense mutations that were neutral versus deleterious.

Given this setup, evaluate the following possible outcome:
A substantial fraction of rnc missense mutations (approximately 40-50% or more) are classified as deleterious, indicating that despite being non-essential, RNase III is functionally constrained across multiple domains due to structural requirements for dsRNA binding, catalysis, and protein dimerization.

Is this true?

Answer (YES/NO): NO